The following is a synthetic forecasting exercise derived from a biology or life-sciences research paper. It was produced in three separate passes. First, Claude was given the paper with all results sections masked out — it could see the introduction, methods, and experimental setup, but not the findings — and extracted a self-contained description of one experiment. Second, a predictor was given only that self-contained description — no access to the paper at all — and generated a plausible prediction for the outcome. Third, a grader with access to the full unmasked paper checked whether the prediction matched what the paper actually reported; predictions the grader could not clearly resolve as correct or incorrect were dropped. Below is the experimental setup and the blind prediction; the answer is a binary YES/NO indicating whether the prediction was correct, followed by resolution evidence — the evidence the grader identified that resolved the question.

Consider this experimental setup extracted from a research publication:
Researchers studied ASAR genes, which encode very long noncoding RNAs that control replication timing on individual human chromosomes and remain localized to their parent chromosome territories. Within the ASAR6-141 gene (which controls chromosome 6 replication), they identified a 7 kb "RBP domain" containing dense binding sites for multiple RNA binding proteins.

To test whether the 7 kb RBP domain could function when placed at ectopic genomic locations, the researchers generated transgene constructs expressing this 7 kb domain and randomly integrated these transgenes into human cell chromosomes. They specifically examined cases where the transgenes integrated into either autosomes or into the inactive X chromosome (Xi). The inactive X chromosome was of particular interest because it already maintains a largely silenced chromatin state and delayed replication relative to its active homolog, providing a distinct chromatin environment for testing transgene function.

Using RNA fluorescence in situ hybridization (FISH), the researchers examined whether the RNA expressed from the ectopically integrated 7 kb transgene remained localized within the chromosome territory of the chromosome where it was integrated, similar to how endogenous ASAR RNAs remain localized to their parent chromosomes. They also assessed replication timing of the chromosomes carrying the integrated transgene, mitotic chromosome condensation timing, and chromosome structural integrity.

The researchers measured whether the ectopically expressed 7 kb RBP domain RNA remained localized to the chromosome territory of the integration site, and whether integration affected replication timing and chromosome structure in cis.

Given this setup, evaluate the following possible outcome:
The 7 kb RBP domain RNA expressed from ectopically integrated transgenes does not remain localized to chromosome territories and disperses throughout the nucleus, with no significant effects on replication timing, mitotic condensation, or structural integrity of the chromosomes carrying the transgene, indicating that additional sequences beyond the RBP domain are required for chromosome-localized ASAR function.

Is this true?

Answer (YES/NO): NO